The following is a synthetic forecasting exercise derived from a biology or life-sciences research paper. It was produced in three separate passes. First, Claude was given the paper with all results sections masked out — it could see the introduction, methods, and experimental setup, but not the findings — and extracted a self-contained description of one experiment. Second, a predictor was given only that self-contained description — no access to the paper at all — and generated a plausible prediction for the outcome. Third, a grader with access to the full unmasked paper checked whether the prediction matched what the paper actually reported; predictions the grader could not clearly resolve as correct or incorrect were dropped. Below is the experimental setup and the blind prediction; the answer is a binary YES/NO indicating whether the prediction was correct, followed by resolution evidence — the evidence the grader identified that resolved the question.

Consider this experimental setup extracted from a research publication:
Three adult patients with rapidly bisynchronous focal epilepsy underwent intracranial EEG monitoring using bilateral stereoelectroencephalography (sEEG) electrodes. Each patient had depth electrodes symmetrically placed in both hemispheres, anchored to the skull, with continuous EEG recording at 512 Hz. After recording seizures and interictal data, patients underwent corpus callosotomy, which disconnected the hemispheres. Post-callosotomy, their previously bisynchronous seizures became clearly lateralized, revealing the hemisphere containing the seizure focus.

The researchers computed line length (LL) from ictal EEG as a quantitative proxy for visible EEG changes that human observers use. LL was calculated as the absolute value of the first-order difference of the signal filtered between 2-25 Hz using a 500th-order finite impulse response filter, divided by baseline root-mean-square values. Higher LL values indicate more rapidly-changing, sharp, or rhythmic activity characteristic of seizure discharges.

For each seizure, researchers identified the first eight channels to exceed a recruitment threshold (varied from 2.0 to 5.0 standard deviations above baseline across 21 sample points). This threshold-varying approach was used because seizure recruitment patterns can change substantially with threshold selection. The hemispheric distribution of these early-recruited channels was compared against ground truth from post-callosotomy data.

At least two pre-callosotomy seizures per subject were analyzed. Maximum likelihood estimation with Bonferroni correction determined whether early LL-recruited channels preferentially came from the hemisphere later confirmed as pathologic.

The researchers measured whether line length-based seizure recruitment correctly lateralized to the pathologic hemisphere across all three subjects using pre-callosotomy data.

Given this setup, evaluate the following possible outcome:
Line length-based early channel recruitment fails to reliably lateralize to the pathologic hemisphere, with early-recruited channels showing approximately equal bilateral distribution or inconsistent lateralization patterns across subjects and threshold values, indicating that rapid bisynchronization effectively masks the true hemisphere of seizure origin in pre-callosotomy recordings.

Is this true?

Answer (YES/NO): YES